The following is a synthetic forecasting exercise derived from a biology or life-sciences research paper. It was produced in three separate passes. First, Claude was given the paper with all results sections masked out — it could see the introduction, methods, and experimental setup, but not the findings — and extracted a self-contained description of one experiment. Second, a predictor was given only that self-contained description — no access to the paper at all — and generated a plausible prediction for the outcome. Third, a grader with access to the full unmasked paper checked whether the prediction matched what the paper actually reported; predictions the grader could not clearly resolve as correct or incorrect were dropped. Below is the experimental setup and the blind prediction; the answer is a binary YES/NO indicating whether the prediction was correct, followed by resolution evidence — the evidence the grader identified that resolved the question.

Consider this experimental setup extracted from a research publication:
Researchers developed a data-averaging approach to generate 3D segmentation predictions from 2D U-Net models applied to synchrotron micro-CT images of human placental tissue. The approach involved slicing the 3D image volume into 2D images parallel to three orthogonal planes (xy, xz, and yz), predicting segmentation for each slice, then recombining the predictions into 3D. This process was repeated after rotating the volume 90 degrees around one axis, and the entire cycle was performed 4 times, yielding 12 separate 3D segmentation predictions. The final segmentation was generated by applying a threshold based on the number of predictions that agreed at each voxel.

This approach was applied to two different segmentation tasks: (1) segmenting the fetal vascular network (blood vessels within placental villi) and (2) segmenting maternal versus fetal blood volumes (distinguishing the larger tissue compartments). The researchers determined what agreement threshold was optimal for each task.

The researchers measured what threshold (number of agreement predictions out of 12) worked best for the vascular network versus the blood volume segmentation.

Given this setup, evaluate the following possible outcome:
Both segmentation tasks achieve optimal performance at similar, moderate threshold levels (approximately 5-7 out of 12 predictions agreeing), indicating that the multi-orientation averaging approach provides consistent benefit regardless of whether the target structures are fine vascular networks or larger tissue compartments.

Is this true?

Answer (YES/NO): NO